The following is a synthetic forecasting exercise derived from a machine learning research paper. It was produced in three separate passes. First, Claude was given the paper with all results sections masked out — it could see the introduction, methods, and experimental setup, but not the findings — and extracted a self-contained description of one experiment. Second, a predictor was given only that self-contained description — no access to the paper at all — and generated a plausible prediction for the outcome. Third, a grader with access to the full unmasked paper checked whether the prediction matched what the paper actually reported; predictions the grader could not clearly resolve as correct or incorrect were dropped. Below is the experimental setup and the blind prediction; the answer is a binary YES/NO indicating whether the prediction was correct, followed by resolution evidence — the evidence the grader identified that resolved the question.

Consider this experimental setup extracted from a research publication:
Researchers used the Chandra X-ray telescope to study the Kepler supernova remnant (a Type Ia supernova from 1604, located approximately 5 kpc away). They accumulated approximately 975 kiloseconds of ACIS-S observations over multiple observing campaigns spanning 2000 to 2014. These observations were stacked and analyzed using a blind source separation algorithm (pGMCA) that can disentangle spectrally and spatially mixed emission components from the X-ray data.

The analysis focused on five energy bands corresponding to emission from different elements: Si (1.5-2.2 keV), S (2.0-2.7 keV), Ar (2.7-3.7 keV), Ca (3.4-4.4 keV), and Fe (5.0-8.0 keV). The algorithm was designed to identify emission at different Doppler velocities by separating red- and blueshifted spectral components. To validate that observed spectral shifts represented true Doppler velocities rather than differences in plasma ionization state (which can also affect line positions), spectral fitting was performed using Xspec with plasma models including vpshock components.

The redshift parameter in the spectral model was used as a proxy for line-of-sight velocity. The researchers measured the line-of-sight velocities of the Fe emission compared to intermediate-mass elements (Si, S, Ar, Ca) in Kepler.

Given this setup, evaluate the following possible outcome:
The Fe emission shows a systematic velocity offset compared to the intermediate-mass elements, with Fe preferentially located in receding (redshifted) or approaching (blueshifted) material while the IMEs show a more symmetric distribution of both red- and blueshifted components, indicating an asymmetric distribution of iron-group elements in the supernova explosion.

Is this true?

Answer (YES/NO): NO